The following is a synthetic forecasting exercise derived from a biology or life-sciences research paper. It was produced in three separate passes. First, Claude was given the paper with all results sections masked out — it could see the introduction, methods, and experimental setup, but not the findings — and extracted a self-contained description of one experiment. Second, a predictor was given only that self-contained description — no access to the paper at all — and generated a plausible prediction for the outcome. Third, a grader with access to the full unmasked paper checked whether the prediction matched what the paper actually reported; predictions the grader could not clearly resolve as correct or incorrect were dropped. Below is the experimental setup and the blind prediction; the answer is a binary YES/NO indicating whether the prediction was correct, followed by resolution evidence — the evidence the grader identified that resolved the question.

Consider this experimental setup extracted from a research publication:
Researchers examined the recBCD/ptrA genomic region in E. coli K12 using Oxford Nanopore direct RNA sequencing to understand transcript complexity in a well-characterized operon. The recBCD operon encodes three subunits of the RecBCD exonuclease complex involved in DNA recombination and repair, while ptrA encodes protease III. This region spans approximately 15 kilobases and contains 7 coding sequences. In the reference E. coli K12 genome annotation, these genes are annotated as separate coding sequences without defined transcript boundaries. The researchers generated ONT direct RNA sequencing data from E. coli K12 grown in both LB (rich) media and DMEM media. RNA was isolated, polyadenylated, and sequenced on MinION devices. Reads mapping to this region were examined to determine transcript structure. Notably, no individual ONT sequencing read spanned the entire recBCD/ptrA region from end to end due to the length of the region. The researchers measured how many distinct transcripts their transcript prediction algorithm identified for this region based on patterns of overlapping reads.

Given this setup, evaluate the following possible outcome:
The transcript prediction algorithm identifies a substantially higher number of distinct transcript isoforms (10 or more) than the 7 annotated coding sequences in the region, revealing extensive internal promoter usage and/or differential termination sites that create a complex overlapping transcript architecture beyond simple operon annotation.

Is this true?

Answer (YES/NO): NO